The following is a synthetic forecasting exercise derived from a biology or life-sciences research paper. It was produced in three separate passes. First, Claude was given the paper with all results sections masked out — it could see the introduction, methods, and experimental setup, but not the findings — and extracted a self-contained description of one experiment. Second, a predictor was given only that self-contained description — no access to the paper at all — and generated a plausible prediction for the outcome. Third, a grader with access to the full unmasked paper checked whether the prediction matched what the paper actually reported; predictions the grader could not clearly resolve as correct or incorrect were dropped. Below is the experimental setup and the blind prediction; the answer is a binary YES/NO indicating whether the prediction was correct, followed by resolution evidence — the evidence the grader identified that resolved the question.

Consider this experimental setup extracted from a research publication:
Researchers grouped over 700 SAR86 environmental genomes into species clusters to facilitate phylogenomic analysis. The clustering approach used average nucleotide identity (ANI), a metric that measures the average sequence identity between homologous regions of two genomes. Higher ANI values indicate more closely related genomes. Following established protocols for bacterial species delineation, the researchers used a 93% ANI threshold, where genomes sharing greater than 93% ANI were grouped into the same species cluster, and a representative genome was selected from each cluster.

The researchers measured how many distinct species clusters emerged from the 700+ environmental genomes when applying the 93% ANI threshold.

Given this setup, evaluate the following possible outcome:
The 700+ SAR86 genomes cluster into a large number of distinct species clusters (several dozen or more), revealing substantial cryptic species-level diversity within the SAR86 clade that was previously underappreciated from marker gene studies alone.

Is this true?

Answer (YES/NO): YES